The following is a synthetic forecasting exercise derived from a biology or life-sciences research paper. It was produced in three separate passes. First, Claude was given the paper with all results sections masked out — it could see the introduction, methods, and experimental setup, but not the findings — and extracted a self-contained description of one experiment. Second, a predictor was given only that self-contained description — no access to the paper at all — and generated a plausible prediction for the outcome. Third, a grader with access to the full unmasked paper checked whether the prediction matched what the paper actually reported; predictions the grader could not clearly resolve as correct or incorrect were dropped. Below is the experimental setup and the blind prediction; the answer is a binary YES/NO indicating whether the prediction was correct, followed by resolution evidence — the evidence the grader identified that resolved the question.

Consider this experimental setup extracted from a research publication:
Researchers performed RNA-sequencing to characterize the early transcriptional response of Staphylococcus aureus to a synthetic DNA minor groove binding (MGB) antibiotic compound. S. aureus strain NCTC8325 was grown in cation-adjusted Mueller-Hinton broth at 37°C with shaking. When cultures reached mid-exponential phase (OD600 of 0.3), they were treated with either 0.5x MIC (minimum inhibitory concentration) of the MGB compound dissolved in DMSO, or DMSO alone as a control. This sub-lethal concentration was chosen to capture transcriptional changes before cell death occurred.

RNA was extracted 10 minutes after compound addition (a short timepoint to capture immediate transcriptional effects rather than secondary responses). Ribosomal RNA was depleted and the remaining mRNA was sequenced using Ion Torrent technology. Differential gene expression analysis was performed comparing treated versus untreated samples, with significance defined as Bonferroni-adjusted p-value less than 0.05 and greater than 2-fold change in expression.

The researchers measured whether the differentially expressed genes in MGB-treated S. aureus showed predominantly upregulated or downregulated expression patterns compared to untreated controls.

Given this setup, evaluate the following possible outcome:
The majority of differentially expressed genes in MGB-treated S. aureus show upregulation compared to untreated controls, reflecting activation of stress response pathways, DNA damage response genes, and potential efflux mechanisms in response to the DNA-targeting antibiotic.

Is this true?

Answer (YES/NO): NO